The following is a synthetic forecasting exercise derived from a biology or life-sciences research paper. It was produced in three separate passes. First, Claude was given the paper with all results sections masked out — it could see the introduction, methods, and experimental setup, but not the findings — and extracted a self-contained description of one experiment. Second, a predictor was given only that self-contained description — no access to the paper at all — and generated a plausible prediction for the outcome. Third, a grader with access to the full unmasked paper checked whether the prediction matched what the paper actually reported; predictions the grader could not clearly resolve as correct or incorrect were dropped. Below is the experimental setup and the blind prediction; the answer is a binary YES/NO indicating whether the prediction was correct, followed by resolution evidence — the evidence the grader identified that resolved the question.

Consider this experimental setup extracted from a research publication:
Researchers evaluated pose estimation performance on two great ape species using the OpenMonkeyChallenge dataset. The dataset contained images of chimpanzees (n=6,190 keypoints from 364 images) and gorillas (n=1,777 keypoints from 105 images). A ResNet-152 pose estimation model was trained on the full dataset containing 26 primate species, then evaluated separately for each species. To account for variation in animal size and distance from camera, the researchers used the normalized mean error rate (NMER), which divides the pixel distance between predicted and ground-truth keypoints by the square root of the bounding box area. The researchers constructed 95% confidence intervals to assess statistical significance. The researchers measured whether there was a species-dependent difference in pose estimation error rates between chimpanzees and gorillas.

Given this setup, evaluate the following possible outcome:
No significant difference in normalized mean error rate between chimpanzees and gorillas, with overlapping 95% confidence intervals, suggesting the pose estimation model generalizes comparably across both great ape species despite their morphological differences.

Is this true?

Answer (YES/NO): NO